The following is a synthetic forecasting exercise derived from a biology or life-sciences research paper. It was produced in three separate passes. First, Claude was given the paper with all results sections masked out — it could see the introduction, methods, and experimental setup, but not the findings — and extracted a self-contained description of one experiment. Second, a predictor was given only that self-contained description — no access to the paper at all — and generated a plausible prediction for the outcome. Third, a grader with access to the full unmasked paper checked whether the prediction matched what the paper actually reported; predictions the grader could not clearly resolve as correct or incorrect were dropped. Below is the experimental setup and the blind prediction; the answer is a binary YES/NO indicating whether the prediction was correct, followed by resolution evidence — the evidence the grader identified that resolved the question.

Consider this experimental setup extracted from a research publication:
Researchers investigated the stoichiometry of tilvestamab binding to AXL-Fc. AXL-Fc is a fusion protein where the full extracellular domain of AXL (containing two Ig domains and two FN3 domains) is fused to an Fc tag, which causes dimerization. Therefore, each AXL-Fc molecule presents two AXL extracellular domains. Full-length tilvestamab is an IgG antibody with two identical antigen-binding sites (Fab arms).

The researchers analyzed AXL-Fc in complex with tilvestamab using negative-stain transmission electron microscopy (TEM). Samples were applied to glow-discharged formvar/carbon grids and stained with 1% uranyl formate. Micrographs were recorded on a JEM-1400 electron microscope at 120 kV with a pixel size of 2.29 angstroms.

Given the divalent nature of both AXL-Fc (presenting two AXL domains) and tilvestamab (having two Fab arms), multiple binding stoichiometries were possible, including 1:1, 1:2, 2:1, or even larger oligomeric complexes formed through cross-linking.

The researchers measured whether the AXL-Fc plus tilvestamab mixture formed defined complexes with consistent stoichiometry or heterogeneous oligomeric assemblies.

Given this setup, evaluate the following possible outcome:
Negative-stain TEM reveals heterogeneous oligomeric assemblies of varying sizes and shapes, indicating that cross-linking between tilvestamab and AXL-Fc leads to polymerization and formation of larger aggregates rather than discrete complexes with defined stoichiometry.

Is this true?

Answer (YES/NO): YES